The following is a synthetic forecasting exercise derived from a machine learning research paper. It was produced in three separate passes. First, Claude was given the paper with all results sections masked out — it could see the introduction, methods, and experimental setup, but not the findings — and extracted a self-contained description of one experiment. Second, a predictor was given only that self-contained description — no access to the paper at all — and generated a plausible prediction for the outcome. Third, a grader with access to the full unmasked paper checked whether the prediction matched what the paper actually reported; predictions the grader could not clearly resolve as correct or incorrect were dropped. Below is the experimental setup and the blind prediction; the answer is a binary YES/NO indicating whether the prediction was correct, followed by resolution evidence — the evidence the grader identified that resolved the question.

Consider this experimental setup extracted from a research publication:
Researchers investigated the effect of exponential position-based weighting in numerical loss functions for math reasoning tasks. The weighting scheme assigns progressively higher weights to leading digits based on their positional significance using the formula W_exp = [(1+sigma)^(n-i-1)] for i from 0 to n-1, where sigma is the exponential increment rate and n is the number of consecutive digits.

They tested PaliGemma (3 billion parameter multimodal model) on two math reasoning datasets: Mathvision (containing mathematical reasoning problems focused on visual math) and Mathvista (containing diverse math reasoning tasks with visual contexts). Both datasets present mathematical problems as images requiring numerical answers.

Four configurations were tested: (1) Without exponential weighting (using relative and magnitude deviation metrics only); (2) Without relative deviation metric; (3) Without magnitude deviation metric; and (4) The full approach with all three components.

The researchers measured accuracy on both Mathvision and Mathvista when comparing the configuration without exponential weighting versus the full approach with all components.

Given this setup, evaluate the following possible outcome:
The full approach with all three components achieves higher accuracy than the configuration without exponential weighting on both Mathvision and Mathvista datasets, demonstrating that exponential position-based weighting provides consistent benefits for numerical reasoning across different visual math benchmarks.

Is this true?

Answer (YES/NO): YES